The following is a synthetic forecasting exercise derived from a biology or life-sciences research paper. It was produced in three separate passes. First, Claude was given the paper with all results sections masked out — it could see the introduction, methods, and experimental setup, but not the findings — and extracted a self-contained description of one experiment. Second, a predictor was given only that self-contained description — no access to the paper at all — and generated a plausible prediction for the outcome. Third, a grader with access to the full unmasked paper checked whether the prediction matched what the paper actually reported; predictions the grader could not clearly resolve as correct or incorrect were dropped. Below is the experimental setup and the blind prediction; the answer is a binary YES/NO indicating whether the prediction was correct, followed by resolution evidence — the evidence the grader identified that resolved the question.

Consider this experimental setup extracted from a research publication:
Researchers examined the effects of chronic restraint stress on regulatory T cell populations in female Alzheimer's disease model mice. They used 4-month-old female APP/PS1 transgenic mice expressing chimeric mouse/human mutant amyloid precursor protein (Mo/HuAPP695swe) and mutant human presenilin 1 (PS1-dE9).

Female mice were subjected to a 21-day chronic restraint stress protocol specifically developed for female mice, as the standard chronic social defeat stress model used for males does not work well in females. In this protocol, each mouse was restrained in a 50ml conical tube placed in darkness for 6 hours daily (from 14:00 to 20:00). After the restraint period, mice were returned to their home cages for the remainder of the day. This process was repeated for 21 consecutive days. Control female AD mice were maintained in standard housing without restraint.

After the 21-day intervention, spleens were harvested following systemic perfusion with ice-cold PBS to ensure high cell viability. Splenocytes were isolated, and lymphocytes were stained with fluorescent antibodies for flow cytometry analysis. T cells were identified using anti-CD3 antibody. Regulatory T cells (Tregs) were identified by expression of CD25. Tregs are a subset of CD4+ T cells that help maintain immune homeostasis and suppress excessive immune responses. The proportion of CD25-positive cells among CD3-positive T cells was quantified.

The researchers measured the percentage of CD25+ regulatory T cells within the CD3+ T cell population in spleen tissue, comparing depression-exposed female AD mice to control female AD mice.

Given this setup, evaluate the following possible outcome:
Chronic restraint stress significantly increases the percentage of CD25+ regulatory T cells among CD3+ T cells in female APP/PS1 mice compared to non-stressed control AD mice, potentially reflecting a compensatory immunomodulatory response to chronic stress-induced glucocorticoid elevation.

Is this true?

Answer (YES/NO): YES